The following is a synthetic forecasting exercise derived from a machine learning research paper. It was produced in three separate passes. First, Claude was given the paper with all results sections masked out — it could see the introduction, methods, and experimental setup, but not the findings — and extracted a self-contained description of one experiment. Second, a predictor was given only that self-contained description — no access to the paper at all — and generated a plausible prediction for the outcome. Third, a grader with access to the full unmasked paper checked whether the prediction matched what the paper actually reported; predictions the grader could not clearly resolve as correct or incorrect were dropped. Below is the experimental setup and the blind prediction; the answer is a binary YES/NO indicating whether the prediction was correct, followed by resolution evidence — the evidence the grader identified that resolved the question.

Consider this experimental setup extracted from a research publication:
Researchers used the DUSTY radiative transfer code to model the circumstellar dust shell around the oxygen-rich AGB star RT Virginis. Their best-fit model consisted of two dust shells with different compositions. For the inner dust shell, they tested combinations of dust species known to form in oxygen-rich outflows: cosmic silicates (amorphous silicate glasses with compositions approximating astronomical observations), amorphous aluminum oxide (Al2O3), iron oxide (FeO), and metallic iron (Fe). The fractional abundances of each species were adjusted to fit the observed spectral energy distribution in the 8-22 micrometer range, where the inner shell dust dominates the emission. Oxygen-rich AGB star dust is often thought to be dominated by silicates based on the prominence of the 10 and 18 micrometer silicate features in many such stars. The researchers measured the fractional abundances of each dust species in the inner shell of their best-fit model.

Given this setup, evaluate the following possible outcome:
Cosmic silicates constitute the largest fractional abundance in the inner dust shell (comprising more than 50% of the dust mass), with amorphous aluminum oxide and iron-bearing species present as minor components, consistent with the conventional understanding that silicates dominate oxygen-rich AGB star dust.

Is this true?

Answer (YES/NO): NO